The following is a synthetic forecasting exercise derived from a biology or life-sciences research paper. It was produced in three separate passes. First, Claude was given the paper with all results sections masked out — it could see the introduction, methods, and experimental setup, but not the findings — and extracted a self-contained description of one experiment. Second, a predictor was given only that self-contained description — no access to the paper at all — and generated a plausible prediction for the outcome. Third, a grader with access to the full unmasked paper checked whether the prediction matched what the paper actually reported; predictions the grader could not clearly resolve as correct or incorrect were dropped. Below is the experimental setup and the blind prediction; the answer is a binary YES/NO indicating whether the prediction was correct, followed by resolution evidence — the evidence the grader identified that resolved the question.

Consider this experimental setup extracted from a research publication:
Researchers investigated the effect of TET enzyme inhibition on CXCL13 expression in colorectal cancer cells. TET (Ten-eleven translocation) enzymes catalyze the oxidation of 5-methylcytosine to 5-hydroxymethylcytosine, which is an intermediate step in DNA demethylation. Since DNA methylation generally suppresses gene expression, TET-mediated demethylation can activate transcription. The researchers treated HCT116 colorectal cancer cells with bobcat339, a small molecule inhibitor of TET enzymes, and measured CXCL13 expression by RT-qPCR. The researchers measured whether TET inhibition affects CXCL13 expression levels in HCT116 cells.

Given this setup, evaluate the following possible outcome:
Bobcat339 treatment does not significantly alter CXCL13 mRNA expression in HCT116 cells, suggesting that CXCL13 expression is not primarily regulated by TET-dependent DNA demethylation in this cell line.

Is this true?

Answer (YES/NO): NO